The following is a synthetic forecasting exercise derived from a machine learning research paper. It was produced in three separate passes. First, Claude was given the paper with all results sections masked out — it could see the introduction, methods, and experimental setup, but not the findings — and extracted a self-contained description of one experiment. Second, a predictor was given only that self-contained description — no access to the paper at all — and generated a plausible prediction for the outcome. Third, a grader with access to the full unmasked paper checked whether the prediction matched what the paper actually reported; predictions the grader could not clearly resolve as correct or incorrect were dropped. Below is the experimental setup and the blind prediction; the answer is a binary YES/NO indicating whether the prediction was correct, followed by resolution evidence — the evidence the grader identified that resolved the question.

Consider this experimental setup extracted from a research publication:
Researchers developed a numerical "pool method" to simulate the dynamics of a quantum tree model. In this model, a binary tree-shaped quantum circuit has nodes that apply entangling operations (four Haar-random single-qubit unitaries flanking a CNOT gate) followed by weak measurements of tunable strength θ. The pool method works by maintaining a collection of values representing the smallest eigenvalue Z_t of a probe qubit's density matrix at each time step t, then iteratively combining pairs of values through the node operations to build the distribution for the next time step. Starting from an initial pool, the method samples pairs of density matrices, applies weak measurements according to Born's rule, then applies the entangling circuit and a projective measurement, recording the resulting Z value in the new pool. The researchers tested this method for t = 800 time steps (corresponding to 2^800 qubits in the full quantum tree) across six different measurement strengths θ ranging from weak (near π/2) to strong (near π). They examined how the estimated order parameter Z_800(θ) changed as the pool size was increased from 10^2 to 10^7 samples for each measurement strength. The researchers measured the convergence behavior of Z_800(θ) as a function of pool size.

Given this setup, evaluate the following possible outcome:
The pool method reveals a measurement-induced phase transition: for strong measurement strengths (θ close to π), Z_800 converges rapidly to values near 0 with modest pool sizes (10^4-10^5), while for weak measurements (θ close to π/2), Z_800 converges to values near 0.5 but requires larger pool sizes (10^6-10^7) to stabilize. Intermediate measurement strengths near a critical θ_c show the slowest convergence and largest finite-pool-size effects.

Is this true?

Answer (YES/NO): NO